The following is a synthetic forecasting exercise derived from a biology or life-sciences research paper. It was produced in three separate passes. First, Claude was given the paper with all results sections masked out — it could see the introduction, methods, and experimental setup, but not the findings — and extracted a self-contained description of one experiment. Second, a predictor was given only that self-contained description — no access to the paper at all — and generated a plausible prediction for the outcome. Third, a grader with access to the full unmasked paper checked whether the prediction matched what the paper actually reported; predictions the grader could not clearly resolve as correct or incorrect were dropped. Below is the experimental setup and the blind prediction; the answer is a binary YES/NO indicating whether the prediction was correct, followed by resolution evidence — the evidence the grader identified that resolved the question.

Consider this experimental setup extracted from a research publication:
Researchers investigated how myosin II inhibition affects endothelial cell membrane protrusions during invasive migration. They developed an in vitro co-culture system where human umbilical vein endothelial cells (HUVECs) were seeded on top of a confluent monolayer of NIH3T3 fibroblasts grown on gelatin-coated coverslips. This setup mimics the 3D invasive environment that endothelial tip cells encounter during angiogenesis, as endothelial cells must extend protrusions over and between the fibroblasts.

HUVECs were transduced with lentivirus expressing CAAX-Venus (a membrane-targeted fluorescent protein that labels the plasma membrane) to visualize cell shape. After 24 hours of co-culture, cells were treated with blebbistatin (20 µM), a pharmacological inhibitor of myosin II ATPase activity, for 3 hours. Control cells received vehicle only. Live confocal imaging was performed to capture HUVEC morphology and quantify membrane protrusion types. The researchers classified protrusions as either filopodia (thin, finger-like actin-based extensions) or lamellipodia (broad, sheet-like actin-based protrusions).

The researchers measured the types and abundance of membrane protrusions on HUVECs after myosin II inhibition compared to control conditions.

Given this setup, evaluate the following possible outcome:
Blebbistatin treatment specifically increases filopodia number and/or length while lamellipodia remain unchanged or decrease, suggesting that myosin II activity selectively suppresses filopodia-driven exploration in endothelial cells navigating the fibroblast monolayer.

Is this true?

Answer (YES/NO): NO